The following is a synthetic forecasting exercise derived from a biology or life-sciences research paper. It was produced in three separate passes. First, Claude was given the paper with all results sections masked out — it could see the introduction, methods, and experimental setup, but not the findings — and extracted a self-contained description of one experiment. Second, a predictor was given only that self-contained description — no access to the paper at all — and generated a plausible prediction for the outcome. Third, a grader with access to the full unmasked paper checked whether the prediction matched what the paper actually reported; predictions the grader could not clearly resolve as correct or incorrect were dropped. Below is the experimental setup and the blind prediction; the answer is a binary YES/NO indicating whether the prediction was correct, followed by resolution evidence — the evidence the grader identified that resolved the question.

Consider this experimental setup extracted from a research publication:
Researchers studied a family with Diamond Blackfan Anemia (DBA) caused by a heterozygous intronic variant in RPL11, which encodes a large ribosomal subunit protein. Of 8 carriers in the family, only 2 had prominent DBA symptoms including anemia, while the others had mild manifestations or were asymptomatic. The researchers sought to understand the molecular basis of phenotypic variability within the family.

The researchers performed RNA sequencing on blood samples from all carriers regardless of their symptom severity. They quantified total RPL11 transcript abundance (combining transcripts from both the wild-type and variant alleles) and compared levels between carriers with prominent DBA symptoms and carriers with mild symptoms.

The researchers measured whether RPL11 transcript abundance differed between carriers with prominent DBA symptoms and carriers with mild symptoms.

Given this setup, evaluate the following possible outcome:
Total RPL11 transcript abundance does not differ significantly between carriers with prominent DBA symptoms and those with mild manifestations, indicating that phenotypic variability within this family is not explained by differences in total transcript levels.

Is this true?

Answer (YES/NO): YES